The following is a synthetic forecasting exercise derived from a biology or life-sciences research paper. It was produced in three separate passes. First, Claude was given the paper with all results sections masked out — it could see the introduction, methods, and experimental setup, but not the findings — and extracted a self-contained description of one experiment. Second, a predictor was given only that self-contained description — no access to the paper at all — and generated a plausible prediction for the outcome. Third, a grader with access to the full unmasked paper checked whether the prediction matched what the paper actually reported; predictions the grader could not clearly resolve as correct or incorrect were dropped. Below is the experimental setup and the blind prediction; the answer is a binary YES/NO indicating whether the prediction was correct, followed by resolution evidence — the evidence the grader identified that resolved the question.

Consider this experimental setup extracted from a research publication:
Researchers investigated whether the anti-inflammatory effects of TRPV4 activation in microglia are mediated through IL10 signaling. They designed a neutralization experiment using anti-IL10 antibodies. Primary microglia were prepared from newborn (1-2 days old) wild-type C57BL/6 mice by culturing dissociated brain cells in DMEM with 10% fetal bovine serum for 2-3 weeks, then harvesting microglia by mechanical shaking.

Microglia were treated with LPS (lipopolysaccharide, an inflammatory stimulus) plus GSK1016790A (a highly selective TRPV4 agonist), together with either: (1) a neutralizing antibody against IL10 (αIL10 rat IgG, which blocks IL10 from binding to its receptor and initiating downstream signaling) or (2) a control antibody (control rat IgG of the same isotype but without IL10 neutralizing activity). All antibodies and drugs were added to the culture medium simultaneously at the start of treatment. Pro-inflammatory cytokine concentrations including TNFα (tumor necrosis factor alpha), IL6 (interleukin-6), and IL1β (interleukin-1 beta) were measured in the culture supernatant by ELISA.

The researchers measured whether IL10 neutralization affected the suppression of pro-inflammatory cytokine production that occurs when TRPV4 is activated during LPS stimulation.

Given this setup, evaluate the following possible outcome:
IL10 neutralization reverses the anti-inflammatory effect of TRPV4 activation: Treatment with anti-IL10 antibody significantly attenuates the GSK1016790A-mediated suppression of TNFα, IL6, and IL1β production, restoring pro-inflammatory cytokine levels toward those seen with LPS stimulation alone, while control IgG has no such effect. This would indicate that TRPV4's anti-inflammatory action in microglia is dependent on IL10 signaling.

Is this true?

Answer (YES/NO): YES